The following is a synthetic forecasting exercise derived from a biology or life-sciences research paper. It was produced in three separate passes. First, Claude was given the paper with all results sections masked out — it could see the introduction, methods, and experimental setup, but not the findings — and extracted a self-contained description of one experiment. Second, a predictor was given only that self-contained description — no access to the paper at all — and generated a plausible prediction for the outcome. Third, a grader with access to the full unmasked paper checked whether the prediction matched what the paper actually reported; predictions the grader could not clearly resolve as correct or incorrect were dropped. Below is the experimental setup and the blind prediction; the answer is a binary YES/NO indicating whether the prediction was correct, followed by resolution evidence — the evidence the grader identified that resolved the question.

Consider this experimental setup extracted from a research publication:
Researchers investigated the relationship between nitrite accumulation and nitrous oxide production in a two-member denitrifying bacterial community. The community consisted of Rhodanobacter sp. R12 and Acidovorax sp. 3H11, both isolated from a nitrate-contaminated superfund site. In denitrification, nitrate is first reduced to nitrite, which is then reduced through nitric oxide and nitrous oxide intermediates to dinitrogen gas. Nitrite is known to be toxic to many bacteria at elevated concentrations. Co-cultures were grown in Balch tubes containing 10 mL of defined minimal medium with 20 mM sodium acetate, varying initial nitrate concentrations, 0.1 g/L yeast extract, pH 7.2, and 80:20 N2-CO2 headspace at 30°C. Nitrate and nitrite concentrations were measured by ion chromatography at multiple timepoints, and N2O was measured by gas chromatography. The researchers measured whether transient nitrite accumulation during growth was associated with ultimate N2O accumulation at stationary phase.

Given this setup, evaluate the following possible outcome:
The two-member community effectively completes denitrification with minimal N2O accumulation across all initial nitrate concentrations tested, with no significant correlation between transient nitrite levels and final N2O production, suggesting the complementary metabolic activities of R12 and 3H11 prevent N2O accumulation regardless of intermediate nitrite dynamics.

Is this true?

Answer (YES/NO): NO